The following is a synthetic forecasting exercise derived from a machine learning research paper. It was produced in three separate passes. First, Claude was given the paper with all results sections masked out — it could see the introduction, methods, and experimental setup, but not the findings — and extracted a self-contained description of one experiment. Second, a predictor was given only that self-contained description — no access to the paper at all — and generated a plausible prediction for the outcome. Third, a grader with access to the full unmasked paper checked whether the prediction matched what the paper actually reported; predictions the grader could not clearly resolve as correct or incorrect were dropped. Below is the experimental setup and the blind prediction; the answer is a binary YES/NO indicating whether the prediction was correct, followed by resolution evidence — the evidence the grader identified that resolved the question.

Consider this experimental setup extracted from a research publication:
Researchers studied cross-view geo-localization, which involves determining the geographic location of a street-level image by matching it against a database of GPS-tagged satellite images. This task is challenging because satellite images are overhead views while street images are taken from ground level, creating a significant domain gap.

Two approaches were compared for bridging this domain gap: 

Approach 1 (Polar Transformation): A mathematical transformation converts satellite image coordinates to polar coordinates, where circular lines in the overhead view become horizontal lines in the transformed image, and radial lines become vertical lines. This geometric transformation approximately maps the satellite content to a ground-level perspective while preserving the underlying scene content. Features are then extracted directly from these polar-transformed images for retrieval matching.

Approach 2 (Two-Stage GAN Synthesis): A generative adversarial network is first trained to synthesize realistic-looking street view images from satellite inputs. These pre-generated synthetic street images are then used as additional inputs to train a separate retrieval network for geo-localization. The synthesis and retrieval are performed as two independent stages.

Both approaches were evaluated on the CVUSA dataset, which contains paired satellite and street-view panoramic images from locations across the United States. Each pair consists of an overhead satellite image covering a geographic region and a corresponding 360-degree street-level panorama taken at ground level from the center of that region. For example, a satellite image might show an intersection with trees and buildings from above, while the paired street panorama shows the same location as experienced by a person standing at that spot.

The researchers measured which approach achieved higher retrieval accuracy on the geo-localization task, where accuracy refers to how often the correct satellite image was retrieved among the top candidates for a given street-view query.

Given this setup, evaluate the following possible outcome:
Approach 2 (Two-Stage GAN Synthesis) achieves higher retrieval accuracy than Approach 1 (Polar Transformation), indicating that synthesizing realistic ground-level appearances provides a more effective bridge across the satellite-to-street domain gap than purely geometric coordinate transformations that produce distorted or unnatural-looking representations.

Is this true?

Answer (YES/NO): NO